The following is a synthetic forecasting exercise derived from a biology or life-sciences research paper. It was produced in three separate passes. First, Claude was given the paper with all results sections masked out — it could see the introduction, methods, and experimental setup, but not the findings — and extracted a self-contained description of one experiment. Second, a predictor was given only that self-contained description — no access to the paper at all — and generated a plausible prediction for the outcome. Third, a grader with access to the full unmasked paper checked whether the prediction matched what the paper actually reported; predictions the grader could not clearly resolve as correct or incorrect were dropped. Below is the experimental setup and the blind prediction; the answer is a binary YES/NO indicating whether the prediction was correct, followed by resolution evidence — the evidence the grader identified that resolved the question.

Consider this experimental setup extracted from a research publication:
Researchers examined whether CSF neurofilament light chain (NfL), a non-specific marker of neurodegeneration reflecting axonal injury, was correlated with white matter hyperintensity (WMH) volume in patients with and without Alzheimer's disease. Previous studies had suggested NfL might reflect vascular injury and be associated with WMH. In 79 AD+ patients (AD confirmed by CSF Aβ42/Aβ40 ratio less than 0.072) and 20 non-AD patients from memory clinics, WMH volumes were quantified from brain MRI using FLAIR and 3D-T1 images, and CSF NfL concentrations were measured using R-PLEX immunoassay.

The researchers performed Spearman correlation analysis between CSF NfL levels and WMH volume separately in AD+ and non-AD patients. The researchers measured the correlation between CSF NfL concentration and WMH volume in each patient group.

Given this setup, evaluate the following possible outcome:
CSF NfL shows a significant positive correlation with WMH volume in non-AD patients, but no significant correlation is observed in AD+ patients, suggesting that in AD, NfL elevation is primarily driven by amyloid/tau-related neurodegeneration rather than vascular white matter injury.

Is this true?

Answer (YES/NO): NO